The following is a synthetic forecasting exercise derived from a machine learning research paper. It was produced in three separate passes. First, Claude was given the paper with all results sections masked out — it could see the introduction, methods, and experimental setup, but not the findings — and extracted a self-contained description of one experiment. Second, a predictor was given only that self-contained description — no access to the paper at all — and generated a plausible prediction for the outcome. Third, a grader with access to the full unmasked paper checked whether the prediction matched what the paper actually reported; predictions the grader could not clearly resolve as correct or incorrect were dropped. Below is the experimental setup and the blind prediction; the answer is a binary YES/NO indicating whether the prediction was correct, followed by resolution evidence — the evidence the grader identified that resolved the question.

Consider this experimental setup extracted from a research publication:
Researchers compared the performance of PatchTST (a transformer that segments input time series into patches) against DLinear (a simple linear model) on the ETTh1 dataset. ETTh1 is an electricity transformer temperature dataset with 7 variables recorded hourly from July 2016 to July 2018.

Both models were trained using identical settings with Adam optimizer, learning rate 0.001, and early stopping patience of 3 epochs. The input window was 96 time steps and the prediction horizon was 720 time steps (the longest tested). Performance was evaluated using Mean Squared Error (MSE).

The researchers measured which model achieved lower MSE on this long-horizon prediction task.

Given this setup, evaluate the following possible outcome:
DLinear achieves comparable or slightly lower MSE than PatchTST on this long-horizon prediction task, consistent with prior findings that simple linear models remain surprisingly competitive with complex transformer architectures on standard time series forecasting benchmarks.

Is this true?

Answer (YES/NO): YES